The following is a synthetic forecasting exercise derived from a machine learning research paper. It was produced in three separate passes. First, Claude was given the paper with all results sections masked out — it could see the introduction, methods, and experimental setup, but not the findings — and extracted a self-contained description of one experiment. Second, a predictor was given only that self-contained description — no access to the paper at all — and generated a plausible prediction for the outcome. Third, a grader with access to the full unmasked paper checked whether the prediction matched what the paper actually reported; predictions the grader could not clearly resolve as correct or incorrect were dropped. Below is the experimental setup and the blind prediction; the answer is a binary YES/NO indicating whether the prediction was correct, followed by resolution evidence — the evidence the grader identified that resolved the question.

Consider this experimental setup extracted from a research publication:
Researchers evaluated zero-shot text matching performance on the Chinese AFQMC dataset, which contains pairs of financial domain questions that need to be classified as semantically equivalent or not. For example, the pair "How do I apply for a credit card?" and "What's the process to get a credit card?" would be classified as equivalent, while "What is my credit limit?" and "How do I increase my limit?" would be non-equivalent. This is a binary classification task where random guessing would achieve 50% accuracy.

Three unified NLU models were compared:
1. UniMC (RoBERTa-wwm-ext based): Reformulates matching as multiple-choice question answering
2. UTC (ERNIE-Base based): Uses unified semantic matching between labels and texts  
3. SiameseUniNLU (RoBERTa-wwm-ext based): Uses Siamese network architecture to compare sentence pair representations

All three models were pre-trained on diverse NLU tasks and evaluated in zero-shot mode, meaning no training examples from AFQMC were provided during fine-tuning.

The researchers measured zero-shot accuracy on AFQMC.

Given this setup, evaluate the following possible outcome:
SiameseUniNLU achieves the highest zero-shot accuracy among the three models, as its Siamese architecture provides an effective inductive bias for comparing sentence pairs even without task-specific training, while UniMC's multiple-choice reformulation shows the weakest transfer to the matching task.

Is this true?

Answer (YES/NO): NO